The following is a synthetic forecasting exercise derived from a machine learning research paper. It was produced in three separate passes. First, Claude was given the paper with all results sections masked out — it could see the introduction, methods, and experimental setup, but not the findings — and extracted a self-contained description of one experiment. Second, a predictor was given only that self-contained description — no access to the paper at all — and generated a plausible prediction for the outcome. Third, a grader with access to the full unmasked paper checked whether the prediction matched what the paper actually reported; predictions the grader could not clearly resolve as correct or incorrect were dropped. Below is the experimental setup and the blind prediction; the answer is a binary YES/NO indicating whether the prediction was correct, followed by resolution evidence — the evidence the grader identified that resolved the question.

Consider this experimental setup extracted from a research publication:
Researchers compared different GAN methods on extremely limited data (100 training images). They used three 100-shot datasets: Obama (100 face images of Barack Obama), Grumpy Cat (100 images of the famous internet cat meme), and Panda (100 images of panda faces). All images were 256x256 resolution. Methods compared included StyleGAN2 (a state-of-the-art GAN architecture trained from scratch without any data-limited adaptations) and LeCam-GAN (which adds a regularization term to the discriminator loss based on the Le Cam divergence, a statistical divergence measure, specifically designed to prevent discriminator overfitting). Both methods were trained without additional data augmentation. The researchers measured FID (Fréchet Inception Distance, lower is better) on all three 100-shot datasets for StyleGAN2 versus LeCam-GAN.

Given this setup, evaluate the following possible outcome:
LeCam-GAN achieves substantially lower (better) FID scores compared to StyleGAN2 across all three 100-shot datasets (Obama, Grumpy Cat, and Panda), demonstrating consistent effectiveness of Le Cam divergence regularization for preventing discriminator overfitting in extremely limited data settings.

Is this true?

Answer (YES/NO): NO